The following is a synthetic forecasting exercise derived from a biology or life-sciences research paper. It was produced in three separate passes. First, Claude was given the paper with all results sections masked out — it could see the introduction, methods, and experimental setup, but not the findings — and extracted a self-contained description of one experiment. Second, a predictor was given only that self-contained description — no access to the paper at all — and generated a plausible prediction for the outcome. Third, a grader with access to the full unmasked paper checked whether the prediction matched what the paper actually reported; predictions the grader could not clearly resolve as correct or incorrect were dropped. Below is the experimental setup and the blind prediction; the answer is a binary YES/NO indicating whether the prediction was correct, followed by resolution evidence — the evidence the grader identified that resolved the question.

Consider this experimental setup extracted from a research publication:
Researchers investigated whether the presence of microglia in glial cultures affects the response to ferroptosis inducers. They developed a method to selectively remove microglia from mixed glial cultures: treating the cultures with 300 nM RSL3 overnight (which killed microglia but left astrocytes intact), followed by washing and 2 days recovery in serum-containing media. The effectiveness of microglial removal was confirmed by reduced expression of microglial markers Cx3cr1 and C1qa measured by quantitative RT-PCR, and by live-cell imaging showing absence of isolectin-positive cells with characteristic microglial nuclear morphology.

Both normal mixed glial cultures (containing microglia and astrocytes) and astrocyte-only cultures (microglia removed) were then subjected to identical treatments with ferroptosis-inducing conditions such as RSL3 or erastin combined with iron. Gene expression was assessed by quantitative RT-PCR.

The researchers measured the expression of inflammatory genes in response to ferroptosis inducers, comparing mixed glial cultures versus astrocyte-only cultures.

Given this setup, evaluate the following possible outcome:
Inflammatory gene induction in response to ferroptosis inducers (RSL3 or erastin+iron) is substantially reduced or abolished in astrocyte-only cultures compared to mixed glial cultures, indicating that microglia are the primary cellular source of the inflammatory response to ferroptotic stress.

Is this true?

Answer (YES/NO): YES